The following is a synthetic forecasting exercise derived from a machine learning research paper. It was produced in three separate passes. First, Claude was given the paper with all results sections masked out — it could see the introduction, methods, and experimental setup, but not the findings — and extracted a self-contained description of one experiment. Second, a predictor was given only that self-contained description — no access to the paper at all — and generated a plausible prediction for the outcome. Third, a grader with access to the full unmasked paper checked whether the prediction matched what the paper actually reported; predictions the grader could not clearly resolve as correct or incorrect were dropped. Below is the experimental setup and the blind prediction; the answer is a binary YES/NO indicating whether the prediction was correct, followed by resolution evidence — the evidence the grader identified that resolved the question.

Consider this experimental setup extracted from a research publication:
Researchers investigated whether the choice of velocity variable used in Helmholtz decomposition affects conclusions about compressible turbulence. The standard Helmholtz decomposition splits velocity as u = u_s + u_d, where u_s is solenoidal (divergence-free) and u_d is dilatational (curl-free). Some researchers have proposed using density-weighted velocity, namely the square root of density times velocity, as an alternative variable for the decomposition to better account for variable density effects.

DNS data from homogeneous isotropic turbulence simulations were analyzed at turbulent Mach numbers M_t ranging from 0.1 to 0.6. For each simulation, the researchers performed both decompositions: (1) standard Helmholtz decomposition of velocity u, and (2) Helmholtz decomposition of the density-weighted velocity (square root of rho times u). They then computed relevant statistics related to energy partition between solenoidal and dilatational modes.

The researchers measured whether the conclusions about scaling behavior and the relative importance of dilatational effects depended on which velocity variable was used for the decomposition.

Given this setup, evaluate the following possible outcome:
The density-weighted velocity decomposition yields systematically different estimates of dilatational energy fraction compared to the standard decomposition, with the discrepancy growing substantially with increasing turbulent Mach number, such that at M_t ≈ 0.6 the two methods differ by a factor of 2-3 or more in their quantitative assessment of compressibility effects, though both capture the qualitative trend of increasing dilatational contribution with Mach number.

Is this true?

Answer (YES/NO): NO